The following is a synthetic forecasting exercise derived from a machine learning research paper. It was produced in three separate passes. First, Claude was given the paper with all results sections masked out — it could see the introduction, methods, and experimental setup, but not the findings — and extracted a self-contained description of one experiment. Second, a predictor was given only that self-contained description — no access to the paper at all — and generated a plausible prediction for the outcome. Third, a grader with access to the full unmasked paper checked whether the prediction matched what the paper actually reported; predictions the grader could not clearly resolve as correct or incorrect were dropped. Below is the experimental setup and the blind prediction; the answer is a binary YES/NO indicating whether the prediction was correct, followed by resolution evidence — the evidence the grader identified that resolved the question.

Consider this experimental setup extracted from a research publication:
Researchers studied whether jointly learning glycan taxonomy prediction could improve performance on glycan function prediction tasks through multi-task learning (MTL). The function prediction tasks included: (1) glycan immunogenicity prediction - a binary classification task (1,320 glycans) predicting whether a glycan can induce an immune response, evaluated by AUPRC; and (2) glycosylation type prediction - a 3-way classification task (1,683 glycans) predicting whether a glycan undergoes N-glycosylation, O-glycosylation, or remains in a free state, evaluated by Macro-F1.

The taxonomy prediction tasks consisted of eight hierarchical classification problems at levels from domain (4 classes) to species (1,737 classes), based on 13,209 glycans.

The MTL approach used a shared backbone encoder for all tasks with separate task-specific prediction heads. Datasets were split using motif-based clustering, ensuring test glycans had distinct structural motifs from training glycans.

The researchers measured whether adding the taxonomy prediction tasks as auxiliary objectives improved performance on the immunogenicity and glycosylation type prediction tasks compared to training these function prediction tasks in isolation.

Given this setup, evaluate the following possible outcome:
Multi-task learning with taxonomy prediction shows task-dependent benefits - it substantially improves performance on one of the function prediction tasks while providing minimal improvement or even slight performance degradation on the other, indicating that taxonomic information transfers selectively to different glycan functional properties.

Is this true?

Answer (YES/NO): NO